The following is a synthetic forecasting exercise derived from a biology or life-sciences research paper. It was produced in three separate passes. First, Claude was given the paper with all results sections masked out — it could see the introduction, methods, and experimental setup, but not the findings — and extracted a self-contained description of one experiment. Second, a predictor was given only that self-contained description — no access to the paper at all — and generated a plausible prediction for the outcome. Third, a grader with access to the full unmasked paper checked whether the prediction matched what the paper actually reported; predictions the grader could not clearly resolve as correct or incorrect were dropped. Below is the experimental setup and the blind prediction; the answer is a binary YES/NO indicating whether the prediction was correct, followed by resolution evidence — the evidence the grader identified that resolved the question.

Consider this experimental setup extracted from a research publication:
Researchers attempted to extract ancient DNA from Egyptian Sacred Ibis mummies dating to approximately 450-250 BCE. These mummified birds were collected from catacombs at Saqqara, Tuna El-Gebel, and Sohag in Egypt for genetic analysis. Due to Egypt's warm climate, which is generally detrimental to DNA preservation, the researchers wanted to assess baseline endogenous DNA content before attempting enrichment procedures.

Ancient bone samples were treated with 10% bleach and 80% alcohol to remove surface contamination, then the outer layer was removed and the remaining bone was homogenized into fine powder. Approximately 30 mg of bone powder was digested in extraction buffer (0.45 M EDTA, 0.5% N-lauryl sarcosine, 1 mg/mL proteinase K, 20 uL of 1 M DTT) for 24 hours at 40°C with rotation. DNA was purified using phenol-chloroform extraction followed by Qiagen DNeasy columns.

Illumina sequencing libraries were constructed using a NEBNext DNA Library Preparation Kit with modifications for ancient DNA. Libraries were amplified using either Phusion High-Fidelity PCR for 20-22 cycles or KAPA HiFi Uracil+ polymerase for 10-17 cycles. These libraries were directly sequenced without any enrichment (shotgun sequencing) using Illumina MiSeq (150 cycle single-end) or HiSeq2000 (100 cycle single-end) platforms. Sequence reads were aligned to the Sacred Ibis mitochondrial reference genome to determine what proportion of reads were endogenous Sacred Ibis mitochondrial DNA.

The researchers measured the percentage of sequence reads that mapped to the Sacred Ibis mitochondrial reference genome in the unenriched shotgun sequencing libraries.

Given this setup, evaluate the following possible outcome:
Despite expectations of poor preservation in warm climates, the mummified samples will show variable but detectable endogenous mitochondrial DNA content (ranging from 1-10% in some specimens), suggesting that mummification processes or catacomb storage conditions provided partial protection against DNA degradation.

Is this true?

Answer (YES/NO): NO